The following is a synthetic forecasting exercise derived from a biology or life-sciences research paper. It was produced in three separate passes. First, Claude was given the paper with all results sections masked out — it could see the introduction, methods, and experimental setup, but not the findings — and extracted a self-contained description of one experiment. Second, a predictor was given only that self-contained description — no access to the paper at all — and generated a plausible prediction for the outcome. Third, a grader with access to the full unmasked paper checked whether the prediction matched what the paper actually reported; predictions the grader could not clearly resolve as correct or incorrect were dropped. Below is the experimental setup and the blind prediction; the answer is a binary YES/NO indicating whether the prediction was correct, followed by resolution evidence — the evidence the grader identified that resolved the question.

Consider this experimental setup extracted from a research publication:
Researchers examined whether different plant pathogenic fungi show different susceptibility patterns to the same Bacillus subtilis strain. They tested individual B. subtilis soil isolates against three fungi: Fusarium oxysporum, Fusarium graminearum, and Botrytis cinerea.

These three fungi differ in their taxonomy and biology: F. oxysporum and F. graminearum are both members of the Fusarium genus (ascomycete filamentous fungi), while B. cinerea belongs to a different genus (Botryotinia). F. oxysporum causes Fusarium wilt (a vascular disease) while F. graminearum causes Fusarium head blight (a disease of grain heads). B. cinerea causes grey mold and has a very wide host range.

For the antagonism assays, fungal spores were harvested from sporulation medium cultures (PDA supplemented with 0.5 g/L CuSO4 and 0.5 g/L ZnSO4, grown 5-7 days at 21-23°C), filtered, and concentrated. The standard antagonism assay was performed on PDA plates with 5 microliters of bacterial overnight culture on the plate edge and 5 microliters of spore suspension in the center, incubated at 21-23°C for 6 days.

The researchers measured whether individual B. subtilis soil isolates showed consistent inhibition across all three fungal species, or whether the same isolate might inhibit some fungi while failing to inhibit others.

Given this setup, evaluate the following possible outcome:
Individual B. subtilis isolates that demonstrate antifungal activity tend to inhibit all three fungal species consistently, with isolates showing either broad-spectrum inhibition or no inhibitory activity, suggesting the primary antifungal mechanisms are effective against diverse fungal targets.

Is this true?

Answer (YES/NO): NO